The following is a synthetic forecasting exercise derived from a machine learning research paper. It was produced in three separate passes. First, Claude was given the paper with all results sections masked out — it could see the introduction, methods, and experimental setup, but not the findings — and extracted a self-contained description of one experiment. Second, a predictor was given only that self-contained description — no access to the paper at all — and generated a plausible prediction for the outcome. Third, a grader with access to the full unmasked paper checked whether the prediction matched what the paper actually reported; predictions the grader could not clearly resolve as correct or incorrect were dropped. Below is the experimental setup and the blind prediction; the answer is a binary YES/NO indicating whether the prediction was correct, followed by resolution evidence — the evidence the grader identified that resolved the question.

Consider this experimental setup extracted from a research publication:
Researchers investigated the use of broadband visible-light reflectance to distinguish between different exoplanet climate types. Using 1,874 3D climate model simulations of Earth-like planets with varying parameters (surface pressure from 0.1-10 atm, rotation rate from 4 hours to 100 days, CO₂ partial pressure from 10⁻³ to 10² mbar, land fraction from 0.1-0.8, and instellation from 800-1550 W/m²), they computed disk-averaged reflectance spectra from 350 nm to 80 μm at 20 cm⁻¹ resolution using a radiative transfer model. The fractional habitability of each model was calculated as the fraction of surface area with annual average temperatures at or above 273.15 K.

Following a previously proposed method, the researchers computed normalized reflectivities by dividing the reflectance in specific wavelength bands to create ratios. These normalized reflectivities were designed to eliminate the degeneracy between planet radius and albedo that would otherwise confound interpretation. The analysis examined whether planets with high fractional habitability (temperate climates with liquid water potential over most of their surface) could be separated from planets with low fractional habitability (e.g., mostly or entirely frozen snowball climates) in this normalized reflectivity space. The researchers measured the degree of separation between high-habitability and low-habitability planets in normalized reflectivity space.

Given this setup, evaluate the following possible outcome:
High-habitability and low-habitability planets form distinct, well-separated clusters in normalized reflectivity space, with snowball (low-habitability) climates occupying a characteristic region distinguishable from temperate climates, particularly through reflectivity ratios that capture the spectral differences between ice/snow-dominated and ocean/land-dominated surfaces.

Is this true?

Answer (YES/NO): NO